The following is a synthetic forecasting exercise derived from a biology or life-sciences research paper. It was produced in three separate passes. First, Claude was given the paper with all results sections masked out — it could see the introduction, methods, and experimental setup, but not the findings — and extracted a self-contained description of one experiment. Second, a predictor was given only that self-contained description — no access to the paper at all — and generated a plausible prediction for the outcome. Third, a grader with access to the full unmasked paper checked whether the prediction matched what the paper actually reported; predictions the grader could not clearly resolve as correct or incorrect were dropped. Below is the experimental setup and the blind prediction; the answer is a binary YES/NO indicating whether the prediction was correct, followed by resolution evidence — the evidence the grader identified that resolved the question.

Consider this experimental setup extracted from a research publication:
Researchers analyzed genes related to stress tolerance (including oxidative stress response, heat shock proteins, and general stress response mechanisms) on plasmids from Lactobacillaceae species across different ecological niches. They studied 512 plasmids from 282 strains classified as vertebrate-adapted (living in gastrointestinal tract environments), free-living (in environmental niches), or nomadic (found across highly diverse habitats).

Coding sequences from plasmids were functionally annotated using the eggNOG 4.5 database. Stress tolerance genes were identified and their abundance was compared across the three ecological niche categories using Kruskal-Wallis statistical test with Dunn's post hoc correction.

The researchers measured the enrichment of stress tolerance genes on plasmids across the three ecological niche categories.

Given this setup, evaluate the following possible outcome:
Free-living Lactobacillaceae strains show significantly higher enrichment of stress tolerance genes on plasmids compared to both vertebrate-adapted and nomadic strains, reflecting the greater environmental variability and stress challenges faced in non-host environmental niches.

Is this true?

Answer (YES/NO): NO